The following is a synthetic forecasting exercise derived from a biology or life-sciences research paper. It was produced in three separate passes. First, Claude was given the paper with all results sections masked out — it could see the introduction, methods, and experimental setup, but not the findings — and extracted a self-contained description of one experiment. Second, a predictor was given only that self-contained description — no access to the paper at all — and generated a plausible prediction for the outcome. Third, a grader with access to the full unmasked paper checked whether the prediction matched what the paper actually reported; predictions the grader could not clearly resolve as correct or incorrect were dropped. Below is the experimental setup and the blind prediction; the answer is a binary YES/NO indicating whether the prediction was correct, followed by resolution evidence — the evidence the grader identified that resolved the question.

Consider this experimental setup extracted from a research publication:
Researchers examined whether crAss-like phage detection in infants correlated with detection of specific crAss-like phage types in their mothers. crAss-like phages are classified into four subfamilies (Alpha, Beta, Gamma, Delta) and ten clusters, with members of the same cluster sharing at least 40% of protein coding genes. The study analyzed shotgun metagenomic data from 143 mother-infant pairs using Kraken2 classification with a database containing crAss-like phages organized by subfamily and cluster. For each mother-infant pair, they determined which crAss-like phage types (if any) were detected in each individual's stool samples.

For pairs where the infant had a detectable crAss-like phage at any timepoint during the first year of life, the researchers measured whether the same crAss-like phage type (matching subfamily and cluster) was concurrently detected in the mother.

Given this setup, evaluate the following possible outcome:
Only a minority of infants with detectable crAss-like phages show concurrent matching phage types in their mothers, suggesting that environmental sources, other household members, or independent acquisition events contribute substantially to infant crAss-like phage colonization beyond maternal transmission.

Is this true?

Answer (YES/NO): NO